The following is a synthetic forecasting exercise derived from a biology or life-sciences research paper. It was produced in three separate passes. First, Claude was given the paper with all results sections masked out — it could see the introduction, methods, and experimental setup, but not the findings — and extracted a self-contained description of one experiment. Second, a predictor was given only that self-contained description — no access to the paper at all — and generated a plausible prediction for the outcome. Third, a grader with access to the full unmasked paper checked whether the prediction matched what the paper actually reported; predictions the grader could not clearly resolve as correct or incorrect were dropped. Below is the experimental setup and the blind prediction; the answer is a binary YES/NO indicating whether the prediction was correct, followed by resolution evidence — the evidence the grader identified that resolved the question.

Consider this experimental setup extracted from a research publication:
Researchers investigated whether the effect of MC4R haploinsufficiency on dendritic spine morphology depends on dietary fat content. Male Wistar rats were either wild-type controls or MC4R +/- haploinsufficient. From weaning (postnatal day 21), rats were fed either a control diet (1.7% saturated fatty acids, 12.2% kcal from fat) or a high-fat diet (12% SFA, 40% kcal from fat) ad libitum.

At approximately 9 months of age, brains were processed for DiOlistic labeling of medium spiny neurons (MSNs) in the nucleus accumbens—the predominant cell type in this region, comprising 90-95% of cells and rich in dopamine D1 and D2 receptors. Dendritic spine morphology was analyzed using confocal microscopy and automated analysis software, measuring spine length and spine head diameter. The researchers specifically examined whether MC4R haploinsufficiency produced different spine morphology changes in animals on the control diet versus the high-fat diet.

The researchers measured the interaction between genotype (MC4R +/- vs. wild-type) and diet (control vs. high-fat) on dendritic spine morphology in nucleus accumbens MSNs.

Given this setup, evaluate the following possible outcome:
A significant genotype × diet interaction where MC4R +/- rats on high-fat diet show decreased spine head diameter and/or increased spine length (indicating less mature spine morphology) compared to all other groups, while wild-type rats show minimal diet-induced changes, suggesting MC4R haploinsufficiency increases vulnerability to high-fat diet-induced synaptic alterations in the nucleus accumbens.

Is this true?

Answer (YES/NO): NO